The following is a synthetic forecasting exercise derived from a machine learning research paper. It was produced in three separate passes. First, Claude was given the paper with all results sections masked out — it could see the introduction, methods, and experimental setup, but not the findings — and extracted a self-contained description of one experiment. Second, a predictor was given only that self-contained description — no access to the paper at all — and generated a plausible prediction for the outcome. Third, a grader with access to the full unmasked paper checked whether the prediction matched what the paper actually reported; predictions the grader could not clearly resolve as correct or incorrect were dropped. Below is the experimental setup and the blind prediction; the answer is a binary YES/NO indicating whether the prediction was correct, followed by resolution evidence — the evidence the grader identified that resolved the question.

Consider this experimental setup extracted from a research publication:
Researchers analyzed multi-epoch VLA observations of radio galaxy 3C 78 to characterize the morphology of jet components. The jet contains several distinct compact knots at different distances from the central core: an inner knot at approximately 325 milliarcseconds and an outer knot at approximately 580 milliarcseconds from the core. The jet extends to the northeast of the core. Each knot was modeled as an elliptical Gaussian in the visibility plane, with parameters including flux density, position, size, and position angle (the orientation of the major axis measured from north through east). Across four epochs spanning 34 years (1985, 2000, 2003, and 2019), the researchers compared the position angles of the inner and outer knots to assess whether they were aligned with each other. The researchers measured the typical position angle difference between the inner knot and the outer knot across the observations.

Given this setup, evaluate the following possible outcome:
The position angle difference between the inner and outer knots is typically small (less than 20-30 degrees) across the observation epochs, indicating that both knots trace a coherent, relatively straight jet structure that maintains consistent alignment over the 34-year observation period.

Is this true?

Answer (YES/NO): NO